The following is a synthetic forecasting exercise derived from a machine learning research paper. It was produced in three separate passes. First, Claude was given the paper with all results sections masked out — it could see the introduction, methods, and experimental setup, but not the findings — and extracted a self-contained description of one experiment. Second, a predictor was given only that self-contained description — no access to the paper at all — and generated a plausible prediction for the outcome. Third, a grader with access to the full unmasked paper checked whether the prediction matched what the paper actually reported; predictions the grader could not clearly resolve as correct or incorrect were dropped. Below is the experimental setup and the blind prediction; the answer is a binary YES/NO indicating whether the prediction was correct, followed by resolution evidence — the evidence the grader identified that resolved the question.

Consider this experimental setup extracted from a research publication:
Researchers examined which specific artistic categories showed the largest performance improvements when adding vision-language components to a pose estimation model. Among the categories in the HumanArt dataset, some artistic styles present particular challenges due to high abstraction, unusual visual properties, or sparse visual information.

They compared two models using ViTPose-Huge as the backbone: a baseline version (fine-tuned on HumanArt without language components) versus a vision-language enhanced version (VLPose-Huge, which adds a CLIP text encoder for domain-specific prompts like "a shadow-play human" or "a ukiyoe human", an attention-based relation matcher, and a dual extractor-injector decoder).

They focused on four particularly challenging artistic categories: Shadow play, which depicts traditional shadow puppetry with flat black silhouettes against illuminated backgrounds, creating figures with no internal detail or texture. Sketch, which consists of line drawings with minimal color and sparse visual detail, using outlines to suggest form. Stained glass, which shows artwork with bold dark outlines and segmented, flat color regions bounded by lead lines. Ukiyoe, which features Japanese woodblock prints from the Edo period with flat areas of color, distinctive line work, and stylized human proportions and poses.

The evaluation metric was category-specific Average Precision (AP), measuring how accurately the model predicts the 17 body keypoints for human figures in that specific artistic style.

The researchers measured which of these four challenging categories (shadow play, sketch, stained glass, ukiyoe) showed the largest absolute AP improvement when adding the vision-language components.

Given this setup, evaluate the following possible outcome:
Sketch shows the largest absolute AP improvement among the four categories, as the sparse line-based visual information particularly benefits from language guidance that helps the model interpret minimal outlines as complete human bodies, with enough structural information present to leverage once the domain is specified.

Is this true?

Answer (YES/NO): NO